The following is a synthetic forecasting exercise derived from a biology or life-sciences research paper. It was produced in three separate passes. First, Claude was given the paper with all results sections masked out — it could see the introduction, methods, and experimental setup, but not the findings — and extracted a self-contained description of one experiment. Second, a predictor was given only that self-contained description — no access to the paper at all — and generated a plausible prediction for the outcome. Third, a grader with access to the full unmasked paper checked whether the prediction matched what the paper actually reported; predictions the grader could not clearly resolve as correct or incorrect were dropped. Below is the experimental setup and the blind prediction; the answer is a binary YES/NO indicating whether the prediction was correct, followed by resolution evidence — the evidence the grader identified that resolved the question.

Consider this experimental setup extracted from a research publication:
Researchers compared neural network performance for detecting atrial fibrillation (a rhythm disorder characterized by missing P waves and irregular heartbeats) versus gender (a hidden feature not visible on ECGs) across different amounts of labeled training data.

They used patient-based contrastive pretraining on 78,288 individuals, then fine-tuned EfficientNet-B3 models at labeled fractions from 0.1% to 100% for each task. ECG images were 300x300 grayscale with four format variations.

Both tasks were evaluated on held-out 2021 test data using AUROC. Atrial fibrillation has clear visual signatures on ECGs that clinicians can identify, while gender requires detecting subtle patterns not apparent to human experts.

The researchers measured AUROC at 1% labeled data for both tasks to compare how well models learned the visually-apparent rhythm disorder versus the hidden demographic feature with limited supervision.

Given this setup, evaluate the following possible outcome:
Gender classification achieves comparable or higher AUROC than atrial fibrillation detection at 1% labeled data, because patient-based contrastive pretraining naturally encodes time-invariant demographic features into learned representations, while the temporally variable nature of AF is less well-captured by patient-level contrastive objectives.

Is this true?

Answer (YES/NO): NO